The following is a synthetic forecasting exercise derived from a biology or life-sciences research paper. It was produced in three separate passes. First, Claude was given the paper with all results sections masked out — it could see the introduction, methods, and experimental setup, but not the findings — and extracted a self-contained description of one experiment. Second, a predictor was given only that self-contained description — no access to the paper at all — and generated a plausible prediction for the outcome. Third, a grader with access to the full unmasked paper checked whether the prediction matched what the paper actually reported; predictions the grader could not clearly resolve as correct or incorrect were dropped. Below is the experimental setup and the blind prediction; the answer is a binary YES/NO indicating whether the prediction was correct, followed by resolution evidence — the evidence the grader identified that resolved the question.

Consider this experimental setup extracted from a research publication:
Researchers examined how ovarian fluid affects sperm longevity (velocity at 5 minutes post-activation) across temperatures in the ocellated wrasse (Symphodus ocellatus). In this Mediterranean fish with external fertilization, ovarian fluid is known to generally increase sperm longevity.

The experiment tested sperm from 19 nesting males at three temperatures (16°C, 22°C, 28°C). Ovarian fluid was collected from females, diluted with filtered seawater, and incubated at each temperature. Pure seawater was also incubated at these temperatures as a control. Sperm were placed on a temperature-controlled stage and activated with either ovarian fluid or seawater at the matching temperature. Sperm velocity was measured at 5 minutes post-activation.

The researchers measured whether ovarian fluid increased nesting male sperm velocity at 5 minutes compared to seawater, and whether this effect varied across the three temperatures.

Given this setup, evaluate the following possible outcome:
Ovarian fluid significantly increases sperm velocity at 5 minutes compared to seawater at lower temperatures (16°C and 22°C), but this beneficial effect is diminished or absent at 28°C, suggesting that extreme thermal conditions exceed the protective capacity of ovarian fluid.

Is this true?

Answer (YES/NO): NO